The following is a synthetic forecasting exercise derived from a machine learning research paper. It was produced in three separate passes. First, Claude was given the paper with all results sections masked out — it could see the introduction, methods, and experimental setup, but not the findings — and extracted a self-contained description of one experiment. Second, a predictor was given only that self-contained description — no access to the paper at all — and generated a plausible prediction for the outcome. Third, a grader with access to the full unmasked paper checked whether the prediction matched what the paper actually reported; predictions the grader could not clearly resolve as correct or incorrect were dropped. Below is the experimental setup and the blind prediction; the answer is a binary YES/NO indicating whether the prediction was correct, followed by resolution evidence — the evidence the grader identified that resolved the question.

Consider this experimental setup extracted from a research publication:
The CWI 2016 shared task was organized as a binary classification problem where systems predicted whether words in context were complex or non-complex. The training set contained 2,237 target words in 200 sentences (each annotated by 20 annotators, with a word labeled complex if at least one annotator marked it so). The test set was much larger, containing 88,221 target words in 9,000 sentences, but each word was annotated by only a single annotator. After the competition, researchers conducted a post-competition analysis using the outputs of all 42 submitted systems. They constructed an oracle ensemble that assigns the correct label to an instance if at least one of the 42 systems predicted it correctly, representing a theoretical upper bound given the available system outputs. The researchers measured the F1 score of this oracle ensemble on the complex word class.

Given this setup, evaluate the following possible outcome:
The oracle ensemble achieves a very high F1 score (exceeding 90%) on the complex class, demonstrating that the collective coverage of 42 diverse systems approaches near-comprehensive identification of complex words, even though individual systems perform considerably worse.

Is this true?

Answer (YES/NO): NO